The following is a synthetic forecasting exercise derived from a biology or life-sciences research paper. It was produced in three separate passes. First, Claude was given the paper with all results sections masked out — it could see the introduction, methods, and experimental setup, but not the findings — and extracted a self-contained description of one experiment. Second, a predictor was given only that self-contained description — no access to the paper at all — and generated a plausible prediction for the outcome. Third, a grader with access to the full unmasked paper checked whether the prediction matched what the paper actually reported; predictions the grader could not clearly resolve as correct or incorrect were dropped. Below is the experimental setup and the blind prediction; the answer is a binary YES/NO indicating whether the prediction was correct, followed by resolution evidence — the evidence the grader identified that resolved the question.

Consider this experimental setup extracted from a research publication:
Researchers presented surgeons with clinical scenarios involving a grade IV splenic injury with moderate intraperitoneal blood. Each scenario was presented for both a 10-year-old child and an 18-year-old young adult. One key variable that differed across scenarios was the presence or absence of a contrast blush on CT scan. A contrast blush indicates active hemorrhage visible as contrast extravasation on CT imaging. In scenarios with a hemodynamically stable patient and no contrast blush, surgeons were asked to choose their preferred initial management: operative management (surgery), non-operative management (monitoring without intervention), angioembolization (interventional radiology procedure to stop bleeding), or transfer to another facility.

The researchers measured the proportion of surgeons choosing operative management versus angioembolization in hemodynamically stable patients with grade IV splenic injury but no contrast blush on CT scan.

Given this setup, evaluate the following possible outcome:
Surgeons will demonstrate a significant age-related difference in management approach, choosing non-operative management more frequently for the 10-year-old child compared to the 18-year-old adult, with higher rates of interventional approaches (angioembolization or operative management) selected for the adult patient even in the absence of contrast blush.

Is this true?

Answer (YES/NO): NO